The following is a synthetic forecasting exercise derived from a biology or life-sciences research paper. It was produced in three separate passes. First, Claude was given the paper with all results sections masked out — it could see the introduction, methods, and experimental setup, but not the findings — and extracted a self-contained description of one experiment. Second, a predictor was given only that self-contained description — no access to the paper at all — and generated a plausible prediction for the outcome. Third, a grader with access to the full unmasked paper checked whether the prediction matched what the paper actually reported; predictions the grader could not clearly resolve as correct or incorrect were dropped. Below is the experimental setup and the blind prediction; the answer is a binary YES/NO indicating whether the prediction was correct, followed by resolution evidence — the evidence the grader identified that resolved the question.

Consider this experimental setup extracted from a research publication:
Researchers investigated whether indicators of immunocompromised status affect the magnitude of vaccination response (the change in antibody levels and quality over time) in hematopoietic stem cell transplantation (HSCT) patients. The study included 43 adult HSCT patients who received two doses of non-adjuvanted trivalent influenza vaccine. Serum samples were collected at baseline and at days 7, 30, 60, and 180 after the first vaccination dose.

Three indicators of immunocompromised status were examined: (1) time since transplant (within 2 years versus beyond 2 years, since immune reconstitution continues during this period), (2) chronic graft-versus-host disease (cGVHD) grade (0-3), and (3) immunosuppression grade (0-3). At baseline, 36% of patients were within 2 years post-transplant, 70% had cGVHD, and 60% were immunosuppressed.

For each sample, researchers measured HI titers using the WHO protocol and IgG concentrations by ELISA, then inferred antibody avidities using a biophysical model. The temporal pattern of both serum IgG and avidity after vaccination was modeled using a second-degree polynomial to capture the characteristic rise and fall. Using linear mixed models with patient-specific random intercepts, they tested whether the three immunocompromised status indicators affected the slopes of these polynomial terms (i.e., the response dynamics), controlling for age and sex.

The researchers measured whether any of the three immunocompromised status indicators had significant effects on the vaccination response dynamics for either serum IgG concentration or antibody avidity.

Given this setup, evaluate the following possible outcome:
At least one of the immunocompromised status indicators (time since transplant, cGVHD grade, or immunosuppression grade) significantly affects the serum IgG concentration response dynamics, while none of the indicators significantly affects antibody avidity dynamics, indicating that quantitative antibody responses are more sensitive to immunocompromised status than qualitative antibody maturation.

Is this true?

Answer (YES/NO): NO